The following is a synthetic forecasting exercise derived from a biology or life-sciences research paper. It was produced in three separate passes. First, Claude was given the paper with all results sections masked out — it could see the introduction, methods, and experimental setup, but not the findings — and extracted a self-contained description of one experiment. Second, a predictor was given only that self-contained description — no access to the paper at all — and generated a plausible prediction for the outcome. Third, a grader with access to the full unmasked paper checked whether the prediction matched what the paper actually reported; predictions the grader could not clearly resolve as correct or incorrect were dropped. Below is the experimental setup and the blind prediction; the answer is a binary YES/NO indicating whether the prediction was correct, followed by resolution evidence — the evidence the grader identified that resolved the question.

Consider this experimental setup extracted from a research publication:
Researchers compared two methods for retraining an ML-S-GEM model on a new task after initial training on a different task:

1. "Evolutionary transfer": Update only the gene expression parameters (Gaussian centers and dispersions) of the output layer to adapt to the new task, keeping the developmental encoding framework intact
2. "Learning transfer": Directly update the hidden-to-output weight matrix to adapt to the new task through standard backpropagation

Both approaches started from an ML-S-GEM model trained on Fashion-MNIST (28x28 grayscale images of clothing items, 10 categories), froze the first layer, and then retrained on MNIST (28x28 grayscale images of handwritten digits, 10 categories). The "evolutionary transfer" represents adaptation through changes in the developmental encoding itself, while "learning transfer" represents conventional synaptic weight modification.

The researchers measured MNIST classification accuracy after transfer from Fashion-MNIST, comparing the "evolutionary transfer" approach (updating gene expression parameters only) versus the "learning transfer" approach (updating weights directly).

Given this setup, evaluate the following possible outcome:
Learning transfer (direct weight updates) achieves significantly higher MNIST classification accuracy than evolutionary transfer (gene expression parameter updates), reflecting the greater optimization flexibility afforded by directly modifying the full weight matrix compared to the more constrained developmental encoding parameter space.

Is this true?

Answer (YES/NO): NO